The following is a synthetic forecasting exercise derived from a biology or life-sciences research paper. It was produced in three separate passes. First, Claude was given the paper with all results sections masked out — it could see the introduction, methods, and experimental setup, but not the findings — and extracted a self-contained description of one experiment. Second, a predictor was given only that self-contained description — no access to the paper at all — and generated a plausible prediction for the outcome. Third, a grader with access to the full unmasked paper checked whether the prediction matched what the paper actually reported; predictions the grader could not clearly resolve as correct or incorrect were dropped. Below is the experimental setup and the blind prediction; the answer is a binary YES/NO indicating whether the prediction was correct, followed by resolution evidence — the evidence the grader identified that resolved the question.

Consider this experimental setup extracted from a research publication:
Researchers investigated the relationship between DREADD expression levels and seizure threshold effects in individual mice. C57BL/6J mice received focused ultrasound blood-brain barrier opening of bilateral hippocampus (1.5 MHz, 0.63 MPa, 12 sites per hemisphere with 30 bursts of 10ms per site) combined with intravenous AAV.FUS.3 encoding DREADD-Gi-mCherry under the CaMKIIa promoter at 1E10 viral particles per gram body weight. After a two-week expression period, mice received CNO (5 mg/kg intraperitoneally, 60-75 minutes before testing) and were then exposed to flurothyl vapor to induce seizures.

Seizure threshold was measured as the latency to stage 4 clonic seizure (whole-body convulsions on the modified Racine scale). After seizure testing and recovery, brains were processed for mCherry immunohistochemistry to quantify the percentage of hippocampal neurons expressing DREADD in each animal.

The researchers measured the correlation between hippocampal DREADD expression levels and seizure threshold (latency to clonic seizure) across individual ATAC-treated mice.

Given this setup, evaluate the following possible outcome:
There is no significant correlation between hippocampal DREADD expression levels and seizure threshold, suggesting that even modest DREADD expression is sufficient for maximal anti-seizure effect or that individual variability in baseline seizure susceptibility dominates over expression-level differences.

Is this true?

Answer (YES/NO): NO